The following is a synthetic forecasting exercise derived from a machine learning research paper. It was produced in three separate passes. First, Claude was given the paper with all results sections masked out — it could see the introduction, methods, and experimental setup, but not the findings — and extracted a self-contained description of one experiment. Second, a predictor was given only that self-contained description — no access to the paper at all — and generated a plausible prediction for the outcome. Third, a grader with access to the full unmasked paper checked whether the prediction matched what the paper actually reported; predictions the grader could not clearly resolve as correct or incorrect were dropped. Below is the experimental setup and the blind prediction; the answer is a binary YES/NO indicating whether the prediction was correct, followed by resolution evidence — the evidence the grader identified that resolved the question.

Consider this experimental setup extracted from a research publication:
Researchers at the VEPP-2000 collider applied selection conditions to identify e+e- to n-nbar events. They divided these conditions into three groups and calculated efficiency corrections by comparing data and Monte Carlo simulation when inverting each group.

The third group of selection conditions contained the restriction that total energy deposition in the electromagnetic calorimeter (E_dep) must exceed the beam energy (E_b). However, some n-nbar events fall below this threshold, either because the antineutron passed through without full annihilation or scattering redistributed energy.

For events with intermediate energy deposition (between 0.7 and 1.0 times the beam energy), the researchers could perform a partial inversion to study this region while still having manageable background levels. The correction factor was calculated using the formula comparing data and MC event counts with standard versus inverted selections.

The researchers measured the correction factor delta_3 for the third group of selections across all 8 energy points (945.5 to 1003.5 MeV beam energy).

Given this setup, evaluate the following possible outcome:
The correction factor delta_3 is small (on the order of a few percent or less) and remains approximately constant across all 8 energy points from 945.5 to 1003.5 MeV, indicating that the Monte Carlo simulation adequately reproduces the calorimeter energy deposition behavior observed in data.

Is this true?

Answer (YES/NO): NO